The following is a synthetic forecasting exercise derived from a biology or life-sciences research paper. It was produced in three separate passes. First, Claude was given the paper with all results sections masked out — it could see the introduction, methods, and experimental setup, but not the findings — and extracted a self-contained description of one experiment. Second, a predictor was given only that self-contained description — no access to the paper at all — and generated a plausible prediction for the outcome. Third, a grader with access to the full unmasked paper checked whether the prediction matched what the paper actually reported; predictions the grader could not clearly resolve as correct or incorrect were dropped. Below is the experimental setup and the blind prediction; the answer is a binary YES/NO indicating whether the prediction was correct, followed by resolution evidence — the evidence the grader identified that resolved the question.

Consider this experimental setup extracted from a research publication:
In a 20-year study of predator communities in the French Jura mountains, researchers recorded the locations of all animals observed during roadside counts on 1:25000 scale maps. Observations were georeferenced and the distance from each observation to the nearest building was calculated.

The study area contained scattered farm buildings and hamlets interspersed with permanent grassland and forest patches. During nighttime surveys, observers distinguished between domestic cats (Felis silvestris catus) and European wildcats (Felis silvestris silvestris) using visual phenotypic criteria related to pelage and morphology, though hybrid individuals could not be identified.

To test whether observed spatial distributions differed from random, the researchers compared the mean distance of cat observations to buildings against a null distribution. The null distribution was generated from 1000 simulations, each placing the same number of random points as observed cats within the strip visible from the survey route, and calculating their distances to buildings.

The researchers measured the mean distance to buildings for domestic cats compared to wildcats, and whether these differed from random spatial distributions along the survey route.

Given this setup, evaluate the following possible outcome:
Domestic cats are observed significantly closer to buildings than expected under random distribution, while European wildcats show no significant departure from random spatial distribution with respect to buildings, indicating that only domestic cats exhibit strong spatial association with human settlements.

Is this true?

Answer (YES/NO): NO